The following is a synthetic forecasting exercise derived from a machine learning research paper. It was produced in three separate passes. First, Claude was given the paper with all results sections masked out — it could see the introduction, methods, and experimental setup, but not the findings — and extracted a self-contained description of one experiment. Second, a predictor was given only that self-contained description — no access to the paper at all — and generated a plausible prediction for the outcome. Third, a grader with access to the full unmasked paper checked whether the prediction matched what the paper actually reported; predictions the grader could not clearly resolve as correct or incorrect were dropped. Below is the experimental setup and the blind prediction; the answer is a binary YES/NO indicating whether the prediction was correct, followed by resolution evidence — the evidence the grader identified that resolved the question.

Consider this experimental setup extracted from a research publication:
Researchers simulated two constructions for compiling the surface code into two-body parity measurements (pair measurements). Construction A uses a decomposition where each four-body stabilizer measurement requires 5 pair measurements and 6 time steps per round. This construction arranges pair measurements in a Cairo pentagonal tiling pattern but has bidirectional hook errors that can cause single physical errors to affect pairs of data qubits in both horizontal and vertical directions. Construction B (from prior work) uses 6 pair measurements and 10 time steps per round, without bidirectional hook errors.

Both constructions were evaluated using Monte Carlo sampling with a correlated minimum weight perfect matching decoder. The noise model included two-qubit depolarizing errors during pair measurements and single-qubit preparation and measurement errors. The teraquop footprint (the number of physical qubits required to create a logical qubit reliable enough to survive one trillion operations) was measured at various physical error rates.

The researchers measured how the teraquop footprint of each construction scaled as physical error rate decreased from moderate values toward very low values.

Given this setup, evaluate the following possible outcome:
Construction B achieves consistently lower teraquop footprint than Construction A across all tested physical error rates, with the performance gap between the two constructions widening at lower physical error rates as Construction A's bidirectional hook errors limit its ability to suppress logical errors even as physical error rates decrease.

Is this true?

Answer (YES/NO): NO